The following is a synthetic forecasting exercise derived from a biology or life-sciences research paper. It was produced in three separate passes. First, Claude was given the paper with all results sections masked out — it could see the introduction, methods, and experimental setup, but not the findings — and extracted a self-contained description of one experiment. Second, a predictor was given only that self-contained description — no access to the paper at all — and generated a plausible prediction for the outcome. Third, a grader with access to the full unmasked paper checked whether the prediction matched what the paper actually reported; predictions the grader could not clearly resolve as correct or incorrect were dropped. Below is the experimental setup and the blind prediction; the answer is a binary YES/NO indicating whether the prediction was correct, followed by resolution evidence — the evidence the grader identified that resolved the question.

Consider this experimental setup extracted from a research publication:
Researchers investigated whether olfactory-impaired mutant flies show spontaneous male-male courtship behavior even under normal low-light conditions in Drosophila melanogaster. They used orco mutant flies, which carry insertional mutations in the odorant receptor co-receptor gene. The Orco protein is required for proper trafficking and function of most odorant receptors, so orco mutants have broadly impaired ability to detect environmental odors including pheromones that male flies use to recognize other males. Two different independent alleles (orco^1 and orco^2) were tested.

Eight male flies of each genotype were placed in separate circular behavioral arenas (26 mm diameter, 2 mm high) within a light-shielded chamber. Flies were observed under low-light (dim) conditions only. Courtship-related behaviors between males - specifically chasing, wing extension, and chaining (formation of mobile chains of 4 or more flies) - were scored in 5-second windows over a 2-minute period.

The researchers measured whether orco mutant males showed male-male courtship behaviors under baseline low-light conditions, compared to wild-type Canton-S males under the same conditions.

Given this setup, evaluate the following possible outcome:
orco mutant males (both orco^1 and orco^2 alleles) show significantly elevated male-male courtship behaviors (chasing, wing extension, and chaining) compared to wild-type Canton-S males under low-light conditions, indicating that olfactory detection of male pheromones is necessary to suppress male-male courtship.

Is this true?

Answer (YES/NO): YES